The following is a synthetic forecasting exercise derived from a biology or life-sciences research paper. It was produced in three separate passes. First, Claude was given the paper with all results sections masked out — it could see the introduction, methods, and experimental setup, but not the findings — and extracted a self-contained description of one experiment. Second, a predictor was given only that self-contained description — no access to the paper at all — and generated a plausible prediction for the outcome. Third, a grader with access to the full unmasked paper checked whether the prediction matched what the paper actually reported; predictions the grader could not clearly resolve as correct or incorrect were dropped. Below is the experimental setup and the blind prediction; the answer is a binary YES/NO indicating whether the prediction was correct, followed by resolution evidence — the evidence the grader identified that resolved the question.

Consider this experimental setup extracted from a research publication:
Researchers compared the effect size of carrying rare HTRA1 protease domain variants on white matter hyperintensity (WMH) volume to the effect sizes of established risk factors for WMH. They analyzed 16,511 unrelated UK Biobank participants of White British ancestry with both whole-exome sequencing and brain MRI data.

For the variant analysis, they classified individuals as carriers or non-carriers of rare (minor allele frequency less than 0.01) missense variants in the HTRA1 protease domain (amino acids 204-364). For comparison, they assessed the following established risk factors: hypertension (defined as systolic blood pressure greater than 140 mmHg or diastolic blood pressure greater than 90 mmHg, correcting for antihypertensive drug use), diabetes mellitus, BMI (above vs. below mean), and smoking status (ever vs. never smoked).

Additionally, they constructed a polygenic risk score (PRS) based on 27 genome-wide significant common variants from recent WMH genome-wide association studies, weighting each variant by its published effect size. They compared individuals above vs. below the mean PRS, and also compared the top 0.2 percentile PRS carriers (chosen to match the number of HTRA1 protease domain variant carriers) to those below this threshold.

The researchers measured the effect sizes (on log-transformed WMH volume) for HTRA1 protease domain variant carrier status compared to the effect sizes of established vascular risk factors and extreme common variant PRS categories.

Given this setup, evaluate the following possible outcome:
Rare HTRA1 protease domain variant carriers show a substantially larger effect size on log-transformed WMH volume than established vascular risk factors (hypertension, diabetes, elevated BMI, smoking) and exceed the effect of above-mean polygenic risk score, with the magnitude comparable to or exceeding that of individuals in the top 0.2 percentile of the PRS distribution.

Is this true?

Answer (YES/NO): YES